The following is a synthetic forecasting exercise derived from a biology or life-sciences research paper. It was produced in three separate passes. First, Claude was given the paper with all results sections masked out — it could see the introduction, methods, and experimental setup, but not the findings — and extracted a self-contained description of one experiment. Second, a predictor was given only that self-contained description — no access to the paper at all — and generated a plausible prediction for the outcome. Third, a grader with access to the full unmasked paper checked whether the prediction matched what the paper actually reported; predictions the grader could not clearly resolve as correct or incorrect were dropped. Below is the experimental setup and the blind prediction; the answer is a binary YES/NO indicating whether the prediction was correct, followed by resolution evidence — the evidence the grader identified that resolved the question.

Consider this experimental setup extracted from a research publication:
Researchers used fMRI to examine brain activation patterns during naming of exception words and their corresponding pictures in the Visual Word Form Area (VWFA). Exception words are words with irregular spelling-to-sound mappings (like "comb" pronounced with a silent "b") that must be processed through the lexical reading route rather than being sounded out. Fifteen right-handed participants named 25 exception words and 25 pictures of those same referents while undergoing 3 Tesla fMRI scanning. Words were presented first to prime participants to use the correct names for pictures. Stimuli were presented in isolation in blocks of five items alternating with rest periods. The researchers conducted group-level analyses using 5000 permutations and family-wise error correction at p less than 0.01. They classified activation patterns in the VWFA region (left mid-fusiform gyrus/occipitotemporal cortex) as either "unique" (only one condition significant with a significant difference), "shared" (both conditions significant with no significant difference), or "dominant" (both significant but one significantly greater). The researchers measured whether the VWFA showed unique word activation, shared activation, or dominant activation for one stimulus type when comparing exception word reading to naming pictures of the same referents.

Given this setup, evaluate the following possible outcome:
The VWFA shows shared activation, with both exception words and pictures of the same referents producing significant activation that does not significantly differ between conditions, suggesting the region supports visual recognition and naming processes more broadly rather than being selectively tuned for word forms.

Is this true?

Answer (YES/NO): YES